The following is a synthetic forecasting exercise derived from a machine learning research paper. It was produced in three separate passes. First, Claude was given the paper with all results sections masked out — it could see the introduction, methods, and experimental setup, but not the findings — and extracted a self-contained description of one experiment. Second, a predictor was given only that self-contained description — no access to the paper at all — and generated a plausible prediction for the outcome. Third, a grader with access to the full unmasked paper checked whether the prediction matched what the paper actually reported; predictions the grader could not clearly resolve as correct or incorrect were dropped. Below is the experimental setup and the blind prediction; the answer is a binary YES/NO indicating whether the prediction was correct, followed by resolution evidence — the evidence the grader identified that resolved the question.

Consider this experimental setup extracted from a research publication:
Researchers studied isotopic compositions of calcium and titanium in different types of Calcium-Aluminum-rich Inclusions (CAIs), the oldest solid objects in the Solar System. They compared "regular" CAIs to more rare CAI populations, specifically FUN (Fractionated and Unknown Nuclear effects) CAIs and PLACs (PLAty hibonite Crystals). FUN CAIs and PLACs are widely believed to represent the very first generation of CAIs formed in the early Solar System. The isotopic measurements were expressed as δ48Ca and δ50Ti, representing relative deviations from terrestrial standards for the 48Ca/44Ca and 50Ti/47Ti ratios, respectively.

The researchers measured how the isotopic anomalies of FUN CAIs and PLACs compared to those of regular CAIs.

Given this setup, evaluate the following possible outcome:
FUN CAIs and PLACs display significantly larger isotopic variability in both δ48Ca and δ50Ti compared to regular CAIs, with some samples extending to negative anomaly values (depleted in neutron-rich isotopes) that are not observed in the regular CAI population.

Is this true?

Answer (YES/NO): YES